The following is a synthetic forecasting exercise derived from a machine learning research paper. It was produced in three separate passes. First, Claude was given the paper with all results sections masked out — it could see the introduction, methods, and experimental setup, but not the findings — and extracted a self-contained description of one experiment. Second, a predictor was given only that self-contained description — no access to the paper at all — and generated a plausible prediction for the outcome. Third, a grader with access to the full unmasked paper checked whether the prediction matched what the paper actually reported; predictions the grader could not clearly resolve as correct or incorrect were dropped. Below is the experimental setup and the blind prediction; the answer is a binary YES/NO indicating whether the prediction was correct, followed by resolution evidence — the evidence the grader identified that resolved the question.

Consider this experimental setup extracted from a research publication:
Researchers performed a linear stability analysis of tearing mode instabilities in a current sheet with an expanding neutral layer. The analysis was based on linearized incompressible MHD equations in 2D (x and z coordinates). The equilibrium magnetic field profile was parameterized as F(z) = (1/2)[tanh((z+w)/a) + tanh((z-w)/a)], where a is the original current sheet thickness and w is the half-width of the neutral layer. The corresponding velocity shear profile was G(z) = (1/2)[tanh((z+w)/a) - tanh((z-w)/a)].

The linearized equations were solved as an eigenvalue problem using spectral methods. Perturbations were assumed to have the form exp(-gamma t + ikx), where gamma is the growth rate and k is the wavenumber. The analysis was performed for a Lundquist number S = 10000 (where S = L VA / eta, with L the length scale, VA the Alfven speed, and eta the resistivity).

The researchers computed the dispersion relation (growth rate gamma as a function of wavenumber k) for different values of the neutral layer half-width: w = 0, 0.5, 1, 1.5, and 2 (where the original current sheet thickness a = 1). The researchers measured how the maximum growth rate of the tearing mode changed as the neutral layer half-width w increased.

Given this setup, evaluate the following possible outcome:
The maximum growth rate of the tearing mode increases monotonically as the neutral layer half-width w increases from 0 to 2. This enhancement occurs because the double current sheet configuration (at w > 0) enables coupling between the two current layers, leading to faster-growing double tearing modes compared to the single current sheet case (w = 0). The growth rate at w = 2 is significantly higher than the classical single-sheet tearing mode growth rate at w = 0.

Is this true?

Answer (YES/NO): NO